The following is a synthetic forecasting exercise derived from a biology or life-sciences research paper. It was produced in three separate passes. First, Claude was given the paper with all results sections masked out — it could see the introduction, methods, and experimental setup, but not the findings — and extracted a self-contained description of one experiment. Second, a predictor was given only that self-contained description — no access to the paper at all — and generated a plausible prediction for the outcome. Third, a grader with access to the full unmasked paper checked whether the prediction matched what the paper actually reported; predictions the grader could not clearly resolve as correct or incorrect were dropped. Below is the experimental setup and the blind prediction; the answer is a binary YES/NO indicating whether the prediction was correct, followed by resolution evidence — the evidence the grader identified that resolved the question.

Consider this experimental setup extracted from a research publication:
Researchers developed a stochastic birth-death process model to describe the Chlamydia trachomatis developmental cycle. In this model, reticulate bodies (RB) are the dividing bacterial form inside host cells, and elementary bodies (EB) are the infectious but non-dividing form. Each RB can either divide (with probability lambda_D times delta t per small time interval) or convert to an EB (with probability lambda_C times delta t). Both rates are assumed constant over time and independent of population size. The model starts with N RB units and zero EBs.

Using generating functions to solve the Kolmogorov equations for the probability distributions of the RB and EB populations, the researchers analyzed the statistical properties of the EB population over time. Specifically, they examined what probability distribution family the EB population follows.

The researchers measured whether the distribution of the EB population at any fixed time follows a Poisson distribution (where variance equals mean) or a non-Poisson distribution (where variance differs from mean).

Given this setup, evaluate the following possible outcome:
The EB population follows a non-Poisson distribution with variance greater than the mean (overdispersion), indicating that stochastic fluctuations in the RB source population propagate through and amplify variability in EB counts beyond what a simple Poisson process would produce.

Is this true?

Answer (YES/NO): NO